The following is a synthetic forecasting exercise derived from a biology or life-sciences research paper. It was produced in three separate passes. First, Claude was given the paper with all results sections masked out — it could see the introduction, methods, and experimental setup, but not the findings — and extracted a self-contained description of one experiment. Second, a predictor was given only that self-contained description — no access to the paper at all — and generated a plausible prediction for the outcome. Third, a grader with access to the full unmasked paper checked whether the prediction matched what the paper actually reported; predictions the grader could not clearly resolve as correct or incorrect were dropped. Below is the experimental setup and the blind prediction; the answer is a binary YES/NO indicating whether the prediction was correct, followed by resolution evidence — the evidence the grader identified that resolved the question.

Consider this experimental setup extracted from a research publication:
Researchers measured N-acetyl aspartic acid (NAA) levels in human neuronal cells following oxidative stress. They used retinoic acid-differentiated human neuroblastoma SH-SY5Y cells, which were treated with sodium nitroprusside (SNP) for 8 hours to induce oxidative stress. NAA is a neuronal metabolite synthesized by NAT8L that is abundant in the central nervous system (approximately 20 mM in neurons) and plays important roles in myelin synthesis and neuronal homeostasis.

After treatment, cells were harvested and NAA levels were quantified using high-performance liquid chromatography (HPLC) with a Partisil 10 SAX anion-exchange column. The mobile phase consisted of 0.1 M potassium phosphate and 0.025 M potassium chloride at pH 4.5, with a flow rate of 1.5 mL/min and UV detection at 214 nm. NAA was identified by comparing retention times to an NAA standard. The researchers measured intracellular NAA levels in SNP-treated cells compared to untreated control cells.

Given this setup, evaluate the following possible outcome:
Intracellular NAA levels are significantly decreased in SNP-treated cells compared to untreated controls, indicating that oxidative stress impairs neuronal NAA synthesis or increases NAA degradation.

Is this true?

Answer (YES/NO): YES